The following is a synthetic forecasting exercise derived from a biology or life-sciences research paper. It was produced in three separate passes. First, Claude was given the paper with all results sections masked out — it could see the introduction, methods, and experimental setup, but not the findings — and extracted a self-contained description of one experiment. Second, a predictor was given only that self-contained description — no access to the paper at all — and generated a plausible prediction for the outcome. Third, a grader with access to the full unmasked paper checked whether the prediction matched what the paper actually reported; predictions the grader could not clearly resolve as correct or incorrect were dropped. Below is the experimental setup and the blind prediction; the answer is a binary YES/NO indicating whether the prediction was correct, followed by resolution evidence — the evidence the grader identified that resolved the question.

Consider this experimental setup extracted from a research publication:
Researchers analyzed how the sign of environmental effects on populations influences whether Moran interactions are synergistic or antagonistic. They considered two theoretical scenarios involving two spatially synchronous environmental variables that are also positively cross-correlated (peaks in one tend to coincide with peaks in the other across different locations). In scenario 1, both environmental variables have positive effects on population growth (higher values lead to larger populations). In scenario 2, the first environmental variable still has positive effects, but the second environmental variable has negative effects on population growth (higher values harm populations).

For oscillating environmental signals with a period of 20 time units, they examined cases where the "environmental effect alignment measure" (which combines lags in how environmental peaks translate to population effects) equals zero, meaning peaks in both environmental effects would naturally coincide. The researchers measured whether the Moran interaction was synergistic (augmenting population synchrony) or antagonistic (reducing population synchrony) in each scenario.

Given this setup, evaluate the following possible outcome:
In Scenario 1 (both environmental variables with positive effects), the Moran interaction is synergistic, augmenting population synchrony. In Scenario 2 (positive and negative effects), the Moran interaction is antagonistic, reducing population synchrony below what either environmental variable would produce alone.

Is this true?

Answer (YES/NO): YES